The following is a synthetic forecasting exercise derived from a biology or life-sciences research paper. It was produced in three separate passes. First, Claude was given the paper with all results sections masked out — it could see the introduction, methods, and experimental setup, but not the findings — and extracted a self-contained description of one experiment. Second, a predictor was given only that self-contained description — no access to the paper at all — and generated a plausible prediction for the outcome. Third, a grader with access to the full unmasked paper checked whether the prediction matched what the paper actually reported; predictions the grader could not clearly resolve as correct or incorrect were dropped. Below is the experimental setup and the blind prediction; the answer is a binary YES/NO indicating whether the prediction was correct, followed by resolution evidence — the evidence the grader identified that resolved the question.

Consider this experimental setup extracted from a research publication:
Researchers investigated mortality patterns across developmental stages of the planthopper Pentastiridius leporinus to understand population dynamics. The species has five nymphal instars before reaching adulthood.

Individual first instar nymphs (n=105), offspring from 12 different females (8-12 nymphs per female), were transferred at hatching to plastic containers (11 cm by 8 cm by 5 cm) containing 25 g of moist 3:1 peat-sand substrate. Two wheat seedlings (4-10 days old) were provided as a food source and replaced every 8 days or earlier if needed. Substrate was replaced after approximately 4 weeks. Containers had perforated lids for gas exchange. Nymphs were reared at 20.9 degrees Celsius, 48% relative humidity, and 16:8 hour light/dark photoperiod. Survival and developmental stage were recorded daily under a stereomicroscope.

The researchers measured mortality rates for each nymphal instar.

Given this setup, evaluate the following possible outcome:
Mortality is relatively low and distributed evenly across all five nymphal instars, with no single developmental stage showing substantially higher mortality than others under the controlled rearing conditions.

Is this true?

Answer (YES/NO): NO